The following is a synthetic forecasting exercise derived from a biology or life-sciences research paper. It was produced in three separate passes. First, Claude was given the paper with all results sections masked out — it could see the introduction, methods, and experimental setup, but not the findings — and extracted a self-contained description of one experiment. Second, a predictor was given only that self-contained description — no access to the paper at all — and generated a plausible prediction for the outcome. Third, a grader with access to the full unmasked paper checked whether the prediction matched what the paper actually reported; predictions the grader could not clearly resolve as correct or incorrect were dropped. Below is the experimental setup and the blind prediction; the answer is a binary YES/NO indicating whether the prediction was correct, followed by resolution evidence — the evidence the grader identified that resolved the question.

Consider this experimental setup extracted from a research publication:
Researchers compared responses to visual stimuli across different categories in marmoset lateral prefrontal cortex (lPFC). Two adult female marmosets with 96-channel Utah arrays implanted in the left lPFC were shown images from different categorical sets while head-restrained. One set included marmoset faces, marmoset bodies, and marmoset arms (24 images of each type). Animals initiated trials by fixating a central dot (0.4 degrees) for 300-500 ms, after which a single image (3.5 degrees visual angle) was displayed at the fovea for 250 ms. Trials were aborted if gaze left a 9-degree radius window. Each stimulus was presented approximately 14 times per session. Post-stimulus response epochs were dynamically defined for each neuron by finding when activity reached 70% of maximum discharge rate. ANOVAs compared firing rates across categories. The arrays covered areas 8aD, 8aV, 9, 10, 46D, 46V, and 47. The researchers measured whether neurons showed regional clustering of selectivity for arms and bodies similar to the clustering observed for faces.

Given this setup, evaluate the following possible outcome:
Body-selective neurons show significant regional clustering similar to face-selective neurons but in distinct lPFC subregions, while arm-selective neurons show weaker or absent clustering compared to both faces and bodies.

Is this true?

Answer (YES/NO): NO